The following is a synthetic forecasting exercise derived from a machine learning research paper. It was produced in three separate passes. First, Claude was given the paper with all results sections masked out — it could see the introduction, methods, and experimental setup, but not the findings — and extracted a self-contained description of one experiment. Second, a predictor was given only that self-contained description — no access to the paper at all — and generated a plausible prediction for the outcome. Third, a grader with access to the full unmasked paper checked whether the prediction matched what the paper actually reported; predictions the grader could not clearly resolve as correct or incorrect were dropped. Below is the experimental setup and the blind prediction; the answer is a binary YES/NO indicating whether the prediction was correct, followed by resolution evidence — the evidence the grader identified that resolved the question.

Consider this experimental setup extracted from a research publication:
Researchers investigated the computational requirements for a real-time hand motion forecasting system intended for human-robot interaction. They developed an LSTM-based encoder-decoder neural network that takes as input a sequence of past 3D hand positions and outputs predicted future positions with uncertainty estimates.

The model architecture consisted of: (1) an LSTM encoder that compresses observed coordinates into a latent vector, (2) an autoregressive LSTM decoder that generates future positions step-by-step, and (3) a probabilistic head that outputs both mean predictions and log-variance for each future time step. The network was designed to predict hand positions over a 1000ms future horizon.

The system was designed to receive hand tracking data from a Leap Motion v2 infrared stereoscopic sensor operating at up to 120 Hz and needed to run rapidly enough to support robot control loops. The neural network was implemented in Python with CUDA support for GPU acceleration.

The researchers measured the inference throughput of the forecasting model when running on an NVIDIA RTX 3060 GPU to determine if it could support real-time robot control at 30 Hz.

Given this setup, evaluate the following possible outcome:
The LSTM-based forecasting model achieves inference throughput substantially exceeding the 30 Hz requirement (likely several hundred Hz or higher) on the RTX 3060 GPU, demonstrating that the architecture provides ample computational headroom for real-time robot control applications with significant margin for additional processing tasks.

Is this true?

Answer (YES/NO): NO